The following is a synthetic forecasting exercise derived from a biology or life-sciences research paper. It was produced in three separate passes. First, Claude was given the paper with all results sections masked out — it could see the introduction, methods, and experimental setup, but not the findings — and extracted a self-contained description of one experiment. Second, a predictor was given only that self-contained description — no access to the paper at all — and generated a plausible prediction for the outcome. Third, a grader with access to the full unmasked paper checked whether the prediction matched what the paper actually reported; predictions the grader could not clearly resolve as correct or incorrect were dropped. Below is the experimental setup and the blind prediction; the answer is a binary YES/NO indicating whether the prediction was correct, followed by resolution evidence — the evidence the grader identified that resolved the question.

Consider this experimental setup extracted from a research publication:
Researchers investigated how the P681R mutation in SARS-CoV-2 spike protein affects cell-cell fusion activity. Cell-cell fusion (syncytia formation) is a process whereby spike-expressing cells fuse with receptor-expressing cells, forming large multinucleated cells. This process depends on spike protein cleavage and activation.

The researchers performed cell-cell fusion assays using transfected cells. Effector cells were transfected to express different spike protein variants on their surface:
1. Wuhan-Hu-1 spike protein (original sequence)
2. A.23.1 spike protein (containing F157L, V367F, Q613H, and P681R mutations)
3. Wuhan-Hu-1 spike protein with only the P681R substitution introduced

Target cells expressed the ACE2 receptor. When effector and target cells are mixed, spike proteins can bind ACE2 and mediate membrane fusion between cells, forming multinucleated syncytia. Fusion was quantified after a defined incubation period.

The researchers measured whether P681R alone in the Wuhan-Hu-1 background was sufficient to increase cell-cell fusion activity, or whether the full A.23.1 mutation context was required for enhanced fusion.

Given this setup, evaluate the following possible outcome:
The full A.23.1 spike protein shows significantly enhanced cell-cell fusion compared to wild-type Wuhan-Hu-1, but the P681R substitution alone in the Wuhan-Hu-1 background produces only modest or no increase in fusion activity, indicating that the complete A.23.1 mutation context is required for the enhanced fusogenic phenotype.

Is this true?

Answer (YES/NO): NO